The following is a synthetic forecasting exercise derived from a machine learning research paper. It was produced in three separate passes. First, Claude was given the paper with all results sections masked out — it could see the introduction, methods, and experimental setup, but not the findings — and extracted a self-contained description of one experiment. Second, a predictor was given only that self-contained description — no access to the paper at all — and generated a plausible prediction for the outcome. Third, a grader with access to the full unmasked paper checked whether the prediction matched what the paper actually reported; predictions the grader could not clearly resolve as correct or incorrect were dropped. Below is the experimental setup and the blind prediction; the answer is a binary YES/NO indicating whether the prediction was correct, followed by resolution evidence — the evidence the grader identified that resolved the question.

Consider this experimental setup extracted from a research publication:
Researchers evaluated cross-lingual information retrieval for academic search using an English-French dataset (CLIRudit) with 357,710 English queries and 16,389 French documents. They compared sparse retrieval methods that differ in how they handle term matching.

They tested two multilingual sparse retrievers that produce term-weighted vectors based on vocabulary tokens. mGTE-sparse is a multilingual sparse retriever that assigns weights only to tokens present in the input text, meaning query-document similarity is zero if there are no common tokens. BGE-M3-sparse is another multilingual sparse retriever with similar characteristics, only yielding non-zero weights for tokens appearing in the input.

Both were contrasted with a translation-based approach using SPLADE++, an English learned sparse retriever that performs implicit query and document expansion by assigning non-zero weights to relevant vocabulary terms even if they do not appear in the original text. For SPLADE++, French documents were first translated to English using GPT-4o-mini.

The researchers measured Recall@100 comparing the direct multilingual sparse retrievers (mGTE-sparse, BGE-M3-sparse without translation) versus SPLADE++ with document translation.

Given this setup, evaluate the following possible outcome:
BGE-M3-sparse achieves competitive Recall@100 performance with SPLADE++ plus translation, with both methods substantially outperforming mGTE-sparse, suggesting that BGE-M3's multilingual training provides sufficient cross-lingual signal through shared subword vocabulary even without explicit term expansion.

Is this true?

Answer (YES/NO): NO